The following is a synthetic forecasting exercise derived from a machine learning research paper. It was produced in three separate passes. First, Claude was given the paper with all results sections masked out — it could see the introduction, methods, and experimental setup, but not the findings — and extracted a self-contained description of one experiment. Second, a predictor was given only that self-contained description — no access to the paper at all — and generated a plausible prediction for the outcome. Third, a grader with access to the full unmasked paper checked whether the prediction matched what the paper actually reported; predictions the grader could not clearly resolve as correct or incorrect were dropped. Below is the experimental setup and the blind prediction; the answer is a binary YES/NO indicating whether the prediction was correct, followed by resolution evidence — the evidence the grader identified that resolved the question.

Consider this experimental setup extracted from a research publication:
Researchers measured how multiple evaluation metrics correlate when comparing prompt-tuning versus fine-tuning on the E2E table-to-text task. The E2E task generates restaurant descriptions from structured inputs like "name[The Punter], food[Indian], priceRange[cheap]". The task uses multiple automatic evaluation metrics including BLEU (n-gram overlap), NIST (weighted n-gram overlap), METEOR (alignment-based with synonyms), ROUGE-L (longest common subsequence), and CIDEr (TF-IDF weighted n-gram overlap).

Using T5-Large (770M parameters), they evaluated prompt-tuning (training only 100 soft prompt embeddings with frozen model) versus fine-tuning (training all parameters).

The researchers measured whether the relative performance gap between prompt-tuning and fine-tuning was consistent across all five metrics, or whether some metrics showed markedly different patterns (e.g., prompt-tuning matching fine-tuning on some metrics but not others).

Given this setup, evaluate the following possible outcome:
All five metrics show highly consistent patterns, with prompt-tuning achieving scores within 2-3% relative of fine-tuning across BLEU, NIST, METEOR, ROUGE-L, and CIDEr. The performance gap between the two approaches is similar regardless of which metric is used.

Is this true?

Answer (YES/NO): NO